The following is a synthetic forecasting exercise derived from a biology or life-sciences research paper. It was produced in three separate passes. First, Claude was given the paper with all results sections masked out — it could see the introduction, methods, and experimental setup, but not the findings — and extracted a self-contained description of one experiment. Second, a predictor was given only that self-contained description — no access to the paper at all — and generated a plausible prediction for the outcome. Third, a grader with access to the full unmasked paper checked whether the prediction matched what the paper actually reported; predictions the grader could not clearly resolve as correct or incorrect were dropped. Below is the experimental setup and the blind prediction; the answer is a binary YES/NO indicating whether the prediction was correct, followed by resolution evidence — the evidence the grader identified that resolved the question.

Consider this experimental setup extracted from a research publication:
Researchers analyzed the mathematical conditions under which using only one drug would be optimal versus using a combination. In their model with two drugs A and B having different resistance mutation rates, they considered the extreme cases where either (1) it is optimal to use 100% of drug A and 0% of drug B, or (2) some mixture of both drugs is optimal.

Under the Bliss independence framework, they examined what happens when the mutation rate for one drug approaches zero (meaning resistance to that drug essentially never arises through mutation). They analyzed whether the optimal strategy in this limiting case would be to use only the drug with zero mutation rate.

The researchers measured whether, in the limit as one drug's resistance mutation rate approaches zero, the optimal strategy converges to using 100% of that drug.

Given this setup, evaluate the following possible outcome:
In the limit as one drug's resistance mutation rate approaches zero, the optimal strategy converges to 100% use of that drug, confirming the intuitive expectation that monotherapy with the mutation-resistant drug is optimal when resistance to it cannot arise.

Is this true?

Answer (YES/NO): YES